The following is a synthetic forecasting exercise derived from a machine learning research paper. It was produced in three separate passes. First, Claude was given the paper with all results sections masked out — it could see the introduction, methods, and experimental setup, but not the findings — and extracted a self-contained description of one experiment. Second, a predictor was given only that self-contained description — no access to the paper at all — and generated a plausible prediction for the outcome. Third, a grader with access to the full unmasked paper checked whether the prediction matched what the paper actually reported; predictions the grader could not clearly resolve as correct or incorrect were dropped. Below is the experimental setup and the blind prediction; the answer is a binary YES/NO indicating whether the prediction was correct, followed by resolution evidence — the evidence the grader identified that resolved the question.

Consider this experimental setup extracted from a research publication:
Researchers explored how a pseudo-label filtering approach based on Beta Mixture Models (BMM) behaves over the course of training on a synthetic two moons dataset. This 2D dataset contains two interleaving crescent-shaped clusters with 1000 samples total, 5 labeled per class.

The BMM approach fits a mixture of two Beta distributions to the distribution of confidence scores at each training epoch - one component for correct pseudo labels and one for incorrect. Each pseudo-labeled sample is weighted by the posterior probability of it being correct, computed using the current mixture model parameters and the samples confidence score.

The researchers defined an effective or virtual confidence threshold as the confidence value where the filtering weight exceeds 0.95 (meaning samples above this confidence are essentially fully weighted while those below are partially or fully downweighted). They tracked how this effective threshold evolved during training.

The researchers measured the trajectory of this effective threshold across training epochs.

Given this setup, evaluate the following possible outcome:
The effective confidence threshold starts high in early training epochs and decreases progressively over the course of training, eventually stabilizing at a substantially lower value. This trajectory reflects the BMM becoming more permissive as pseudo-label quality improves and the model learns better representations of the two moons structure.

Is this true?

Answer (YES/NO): NO